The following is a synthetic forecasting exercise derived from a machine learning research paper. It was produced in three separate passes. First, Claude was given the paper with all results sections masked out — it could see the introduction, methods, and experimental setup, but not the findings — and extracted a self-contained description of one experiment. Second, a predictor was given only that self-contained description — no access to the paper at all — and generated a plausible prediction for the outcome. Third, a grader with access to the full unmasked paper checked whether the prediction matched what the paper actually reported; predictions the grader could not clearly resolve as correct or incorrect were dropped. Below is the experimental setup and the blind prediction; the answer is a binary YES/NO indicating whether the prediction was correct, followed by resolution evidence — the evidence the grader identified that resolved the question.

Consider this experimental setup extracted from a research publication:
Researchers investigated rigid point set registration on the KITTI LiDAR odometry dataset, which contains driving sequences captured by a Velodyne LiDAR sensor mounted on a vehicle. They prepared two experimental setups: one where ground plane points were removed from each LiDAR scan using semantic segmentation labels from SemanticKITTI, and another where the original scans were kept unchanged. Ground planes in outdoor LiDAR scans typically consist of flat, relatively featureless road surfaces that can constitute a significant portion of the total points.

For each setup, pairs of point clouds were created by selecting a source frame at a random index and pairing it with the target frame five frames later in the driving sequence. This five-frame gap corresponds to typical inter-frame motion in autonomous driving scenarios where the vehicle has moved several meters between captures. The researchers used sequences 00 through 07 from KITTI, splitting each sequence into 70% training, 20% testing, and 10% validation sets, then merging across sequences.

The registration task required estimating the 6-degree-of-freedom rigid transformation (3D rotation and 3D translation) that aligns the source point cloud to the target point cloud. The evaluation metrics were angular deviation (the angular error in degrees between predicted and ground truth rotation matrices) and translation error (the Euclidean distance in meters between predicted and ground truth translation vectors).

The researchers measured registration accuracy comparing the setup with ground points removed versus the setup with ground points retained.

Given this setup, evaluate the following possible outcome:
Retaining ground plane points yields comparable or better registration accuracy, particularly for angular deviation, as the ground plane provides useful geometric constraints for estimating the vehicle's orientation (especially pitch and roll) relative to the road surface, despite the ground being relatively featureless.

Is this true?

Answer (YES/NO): NO